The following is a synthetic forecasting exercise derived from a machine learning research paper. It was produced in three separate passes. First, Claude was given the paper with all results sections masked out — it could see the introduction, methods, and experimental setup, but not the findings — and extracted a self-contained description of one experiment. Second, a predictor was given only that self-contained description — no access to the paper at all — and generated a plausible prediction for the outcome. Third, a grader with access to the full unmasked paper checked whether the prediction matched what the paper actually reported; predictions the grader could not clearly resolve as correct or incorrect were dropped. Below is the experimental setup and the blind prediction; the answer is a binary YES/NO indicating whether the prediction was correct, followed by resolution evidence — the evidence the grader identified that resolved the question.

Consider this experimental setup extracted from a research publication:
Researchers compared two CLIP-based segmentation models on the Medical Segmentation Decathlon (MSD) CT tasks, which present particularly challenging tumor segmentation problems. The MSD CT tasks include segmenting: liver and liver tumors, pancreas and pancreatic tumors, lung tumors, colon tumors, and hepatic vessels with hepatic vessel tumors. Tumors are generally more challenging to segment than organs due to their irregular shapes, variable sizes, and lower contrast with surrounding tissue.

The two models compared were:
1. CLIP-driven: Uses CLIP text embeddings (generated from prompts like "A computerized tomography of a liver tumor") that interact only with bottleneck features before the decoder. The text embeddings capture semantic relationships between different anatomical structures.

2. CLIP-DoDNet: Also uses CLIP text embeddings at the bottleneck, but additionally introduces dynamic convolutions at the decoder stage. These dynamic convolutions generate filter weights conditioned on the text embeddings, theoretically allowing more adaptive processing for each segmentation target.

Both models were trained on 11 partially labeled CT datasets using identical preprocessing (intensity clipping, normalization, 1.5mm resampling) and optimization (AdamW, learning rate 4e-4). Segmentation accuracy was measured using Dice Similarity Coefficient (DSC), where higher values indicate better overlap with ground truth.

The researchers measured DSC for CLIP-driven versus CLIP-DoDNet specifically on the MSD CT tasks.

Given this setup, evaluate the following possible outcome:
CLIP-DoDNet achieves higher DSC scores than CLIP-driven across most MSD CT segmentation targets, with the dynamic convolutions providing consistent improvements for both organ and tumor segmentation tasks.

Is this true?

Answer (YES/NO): YES